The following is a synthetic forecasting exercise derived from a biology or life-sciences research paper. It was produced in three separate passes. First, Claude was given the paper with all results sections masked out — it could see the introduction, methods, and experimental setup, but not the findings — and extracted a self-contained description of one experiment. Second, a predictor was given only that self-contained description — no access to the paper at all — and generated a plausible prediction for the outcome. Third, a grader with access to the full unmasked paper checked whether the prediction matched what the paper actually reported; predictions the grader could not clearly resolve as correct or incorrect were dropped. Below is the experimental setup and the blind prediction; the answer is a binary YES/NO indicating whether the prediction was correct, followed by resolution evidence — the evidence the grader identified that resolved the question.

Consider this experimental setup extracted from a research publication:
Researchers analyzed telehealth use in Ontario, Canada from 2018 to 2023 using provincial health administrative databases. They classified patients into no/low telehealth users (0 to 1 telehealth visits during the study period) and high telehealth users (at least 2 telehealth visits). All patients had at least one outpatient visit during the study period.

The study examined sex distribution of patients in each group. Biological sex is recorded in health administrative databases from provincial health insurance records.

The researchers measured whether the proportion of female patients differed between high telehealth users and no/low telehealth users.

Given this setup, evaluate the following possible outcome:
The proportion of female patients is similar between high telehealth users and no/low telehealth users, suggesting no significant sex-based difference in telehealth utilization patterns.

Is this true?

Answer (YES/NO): NO